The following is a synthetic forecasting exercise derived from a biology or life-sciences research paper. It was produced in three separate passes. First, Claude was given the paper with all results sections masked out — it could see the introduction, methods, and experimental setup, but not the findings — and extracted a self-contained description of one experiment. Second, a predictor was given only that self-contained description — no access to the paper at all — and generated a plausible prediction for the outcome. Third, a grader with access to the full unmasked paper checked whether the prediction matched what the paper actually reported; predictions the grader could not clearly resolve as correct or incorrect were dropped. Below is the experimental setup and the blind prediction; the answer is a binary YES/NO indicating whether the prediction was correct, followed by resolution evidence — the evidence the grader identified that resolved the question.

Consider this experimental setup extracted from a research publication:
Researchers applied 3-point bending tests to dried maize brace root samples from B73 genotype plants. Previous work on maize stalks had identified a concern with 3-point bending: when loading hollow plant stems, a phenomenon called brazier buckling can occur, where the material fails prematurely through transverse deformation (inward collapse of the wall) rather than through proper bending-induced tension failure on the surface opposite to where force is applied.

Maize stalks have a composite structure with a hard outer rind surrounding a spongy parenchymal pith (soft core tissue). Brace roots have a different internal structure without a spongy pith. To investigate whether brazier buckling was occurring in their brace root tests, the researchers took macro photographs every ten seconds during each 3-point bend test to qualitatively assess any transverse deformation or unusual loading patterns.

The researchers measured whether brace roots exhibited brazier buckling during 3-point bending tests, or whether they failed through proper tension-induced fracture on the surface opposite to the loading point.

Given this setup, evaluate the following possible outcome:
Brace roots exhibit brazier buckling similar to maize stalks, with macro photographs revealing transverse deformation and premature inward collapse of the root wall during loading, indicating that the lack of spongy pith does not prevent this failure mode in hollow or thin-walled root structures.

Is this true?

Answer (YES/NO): NO